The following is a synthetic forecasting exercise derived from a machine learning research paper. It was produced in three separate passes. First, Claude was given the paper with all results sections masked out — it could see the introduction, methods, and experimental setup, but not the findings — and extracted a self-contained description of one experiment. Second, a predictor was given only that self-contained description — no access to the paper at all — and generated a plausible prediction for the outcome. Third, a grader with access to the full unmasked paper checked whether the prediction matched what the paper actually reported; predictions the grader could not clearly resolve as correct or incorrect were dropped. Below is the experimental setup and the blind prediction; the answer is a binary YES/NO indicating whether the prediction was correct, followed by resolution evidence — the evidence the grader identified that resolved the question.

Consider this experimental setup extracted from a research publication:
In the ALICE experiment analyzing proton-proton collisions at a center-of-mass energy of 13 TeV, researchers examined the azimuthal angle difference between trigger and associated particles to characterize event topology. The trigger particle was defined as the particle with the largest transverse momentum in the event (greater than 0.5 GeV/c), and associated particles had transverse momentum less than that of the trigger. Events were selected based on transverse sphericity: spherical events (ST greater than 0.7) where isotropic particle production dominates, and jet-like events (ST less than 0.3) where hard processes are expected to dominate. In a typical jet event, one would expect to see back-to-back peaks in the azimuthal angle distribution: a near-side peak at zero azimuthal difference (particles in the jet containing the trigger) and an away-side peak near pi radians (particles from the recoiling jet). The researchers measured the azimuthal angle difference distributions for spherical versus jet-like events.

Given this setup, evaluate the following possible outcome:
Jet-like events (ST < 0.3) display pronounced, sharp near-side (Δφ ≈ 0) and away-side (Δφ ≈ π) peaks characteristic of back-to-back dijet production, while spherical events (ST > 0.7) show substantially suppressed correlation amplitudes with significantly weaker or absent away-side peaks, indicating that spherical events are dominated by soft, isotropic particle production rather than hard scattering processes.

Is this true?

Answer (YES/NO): YES